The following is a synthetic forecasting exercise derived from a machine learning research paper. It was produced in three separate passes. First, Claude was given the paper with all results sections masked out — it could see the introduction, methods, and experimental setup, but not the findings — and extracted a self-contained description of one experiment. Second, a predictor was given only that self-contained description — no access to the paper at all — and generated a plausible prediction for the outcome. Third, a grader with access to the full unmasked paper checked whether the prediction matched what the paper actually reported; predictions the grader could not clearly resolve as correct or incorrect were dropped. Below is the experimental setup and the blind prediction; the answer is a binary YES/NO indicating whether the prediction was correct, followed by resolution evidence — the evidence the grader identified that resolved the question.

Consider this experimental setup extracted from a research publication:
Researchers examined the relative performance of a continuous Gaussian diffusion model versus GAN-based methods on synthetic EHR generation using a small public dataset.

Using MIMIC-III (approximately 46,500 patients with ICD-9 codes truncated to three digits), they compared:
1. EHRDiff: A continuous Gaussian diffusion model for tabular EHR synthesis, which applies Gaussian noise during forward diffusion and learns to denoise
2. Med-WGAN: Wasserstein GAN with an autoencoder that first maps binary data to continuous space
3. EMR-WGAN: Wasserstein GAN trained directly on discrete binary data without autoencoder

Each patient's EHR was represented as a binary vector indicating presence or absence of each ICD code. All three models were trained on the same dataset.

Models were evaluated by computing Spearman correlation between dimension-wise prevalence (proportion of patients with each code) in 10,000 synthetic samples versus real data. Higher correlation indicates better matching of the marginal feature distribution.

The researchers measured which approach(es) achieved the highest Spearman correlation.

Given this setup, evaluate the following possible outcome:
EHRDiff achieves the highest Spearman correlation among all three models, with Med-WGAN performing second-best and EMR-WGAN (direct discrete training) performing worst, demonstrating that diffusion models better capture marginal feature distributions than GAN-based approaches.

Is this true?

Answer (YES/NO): NO